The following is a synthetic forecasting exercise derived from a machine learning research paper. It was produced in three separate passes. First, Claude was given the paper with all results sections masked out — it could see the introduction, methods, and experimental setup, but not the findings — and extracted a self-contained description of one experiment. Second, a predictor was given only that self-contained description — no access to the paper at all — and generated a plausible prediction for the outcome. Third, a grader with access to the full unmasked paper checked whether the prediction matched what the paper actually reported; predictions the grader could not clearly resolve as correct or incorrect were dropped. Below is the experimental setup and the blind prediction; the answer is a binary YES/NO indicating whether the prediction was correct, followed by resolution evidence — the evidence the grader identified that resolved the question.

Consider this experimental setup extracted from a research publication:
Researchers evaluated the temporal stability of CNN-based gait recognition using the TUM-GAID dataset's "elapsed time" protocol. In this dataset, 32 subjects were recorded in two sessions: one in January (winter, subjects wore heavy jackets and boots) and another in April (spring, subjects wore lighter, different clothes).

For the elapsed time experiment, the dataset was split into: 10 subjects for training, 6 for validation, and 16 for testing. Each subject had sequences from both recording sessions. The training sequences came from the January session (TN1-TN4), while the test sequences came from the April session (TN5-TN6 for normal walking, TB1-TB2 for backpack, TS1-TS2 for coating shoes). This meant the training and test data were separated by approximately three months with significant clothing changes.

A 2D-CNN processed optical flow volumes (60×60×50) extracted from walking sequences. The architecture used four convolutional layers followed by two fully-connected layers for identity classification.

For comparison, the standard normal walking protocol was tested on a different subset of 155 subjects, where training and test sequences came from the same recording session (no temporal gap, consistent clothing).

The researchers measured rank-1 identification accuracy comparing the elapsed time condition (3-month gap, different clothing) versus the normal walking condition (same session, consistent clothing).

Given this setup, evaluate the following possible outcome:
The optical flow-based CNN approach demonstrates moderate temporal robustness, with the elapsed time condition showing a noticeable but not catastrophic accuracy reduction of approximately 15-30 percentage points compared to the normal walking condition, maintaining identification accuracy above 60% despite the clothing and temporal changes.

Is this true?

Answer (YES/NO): NO